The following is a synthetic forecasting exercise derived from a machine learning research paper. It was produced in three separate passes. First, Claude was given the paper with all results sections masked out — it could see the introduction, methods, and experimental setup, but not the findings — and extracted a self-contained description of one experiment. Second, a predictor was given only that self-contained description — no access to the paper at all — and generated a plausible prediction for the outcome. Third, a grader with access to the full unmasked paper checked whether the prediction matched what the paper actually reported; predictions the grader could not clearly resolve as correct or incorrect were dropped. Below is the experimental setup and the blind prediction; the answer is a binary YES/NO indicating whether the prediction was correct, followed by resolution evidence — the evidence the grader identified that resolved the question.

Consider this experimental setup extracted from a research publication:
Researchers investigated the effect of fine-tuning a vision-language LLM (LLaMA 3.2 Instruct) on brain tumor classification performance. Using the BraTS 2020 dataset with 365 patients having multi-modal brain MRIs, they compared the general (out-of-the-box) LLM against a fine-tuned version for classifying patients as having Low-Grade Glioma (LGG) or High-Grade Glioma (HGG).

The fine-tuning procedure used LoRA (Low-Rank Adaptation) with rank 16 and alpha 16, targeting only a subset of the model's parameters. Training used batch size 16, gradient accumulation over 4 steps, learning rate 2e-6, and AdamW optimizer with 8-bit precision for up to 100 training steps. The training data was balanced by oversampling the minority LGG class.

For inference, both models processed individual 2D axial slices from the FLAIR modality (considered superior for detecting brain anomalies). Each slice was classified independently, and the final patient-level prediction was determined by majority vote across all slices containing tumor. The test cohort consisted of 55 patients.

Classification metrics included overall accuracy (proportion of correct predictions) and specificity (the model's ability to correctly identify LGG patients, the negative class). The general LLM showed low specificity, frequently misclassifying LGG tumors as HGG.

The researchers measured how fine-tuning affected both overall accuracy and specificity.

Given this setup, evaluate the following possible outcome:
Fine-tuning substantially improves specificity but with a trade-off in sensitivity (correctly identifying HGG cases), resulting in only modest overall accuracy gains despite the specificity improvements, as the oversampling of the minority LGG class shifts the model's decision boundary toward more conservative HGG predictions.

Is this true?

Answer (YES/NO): NO